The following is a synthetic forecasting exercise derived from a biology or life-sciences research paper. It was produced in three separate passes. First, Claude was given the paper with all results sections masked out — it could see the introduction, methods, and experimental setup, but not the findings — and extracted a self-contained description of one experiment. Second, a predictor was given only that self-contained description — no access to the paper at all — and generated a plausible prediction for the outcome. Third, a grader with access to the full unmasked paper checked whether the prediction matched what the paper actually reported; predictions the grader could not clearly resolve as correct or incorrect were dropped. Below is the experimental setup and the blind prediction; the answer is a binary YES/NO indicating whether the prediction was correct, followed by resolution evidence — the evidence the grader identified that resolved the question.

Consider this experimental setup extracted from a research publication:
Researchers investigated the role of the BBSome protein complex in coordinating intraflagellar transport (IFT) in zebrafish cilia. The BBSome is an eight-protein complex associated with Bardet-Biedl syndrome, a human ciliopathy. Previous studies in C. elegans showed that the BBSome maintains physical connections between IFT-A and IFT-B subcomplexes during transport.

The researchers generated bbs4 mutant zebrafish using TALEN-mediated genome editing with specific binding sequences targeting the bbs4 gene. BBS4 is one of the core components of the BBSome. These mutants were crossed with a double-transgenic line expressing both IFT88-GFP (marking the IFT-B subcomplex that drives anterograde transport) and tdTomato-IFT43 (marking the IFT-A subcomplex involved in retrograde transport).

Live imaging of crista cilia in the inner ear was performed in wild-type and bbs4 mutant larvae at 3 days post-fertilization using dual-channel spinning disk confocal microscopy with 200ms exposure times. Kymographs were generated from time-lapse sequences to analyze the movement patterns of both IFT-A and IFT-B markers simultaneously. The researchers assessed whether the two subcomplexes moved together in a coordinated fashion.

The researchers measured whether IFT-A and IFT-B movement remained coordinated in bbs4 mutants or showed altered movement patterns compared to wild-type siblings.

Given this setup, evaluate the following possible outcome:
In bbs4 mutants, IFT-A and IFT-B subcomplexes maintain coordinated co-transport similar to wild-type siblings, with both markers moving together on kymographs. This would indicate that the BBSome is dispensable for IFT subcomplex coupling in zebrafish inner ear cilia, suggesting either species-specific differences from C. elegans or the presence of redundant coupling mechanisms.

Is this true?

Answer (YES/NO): YES